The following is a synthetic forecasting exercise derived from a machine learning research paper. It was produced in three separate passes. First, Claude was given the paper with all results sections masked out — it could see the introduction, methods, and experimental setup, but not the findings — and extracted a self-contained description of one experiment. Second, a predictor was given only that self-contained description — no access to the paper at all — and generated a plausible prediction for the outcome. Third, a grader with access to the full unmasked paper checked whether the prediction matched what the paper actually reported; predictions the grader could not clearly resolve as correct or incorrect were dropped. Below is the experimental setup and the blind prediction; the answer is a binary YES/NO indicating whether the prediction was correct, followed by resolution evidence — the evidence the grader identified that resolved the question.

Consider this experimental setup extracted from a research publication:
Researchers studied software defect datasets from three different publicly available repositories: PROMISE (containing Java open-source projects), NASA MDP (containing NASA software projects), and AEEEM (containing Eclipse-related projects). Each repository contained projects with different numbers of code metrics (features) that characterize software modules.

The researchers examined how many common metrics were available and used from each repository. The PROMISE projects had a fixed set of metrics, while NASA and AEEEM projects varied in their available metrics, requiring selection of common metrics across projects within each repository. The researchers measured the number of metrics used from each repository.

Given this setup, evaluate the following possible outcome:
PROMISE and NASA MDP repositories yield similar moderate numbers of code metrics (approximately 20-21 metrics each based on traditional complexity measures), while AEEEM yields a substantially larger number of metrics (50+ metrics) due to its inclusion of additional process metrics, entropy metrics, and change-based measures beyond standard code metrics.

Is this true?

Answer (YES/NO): NO